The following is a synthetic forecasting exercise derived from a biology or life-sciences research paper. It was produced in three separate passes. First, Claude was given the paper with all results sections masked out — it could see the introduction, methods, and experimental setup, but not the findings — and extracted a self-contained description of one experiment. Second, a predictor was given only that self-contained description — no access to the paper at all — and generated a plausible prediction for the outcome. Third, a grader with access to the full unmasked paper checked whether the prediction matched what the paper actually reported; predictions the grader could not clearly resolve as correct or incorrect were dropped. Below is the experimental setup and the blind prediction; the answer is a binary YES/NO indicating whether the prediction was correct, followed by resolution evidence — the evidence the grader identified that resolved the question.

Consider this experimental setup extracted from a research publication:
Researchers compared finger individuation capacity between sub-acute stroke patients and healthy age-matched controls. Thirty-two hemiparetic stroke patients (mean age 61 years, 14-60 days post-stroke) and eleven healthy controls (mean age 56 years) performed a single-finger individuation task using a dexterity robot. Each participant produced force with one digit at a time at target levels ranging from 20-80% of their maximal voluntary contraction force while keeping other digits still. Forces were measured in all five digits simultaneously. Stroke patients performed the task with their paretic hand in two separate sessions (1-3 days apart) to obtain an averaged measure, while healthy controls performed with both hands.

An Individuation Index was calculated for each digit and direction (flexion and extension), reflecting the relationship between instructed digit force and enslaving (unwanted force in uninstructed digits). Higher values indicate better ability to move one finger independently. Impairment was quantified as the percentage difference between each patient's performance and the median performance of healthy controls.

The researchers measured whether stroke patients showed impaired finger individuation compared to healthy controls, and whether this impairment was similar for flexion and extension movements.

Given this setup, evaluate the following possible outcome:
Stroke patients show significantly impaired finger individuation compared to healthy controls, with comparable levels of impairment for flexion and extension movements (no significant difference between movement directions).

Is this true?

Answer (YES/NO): NO